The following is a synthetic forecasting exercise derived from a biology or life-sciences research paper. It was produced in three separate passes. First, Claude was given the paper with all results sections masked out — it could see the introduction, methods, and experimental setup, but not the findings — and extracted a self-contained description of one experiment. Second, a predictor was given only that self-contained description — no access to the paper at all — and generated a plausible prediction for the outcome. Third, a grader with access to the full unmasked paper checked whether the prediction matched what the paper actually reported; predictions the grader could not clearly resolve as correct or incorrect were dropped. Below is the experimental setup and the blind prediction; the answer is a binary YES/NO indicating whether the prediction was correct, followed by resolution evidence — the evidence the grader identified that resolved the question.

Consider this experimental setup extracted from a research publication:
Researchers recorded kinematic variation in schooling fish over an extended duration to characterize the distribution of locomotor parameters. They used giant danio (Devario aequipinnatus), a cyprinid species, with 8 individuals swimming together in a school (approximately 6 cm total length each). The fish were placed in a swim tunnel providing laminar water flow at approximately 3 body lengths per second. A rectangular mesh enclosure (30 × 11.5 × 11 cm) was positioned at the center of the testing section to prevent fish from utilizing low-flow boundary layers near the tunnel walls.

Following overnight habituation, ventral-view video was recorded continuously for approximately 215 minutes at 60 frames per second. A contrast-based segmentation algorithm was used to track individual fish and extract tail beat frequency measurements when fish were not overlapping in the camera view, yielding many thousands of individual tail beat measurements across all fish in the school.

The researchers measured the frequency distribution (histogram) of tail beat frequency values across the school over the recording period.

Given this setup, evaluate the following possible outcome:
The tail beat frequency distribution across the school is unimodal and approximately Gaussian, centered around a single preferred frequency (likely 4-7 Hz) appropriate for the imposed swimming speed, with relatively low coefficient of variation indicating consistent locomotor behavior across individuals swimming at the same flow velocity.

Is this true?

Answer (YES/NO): NO